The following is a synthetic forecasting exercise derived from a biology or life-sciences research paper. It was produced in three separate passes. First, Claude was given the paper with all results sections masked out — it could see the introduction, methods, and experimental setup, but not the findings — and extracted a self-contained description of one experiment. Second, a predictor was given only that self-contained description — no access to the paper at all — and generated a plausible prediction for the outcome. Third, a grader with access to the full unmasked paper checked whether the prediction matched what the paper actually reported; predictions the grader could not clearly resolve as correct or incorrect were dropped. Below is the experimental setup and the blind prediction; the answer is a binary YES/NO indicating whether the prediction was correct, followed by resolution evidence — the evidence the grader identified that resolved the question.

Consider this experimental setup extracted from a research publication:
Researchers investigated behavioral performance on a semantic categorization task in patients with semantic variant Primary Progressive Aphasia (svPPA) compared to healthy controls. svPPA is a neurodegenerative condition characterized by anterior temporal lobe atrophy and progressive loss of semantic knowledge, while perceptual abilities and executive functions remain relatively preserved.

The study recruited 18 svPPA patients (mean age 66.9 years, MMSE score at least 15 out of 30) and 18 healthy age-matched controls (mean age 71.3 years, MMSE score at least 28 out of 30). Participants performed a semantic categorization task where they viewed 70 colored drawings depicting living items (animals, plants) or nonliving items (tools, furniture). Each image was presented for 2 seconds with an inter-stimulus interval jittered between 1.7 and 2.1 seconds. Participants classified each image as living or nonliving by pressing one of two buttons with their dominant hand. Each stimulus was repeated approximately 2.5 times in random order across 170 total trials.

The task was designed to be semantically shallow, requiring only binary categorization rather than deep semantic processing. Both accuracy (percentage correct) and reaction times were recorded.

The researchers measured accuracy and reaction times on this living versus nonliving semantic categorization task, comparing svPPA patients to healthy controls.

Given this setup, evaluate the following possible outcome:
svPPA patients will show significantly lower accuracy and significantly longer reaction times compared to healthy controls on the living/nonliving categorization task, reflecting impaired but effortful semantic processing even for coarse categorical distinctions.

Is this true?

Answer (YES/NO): NO